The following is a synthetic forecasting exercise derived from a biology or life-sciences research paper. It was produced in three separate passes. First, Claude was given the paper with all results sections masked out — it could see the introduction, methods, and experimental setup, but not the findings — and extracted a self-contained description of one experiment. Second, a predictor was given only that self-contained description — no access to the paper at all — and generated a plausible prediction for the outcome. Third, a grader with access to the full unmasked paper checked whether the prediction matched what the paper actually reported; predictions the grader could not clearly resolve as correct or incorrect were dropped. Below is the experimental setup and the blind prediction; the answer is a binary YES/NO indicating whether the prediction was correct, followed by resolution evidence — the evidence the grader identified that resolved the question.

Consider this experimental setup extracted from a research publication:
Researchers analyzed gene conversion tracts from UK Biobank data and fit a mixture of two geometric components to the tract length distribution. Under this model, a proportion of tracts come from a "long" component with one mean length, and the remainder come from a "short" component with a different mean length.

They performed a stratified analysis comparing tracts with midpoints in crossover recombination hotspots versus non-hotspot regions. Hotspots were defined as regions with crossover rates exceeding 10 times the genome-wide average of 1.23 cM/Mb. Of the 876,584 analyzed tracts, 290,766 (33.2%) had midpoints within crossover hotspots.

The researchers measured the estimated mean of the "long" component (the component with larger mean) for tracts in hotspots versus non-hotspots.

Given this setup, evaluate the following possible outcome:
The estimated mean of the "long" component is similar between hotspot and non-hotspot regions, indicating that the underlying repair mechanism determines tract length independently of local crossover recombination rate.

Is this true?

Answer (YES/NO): NO